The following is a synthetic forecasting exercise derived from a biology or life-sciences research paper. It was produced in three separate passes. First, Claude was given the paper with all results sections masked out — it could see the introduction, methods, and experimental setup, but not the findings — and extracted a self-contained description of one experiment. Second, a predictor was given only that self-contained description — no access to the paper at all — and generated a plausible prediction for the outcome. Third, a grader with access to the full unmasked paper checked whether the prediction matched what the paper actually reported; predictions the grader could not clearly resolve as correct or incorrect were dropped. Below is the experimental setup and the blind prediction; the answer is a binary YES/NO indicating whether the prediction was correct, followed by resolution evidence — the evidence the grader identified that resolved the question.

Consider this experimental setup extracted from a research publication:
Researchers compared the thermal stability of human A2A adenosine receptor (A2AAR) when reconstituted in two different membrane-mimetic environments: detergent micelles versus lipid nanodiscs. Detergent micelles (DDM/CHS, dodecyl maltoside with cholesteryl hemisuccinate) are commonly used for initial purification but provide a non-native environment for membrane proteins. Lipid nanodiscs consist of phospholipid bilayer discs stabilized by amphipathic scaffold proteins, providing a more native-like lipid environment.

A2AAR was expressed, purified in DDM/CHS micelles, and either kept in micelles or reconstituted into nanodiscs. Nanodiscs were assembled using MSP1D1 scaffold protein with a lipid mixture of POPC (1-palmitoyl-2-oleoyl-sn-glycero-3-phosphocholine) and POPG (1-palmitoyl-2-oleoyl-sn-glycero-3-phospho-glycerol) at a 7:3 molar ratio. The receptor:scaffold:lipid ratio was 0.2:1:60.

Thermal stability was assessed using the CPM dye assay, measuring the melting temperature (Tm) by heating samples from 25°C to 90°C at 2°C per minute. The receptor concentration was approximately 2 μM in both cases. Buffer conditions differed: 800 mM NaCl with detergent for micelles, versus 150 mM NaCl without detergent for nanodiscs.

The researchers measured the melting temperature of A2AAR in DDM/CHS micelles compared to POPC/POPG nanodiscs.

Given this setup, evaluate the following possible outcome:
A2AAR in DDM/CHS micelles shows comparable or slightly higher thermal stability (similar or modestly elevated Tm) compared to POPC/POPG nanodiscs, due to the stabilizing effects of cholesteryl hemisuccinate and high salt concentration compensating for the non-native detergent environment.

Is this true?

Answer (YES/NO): NO